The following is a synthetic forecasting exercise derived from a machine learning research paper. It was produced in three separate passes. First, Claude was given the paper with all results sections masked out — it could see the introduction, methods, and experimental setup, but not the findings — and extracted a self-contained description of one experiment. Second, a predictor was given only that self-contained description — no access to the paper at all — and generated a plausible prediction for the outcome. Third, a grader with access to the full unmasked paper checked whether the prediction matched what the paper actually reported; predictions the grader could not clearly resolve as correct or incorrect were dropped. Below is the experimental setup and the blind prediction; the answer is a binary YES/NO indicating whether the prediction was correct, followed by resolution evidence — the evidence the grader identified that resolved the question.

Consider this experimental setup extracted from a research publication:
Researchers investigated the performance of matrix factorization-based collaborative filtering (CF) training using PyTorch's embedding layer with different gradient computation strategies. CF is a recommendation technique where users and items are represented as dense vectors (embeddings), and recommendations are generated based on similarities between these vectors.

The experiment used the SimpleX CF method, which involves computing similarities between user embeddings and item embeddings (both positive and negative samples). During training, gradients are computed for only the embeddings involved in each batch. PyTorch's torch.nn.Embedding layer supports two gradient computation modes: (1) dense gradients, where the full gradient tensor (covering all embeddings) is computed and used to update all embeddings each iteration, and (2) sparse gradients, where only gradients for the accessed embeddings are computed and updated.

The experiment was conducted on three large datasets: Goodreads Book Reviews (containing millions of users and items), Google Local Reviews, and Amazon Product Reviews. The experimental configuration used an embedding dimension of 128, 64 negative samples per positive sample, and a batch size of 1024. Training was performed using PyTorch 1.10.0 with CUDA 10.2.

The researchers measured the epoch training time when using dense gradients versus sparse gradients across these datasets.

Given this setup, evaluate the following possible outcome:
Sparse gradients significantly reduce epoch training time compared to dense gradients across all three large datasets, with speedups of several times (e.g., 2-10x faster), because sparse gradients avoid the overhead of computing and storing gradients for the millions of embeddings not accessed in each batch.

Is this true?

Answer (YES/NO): NO